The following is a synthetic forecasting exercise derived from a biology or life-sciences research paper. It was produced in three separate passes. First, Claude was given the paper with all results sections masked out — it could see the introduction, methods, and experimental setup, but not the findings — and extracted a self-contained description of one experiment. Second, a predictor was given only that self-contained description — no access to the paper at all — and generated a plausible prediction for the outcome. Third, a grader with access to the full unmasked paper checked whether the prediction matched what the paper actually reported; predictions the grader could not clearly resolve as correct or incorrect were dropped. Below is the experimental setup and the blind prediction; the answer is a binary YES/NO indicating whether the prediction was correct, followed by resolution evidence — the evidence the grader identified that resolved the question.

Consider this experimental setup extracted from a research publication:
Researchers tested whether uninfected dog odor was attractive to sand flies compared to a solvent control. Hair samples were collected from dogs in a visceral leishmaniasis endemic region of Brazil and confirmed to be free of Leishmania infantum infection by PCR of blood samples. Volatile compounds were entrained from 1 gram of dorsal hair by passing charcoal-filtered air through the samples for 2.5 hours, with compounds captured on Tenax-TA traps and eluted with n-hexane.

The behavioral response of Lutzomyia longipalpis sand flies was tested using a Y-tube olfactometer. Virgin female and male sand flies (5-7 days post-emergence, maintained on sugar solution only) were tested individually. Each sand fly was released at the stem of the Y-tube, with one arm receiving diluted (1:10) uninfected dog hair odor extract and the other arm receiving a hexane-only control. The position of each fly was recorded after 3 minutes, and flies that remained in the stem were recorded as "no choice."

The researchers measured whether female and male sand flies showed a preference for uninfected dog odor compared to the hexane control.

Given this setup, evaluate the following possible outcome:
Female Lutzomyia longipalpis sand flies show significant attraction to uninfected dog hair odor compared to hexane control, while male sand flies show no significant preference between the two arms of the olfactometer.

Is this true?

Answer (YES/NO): NO